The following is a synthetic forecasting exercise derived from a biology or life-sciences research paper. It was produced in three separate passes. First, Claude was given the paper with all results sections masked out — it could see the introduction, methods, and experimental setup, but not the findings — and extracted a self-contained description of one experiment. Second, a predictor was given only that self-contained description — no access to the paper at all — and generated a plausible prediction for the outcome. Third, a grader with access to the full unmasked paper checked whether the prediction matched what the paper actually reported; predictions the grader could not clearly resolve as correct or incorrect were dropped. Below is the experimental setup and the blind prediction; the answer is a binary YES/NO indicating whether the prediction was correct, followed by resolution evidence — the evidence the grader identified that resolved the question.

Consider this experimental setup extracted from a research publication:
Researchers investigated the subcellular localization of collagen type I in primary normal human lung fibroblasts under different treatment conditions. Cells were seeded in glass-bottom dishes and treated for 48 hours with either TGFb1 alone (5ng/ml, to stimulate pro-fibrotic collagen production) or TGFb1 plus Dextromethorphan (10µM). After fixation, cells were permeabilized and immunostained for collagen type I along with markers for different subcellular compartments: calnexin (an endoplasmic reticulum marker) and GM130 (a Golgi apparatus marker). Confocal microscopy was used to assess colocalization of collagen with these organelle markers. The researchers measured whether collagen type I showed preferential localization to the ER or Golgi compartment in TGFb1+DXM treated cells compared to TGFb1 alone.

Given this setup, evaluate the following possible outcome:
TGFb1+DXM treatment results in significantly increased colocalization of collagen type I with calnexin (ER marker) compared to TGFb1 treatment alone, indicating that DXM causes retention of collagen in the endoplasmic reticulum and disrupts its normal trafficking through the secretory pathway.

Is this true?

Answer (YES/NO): NO